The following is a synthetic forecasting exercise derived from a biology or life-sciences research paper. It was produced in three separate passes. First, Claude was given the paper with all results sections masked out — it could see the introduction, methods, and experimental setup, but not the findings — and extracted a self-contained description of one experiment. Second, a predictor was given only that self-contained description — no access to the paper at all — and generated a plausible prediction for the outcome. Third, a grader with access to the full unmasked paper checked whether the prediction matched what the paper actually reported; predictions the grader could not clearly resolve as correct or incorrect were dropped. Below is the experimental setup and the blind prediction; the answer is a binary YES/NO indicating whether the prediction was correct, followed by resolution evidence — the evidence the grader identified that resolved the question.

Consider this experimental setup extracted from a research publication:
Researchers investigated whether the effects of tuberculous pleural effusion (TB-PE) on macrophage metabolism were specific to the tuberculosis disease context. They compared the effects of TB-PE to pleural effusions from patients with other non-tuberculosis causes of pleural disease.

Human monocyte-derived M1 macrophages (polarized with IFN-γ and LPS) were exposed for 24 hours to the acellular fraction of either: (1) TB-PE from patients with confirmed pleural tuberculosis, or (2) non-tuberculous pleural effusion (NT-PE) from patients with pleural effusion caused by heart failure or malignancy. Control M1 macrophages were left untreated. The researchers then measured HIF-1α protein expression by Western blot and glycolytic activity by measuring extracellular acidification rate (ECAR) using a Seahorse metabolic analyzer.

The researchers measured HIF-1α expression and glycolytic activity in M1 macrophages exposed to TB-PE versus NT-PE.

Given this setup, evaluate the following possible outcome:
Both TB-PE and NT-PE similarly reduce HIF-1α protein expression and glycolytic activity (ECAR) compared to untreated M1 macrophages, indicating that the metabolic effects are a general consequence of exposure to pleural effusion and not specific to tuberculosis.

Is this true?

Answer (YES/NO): NO